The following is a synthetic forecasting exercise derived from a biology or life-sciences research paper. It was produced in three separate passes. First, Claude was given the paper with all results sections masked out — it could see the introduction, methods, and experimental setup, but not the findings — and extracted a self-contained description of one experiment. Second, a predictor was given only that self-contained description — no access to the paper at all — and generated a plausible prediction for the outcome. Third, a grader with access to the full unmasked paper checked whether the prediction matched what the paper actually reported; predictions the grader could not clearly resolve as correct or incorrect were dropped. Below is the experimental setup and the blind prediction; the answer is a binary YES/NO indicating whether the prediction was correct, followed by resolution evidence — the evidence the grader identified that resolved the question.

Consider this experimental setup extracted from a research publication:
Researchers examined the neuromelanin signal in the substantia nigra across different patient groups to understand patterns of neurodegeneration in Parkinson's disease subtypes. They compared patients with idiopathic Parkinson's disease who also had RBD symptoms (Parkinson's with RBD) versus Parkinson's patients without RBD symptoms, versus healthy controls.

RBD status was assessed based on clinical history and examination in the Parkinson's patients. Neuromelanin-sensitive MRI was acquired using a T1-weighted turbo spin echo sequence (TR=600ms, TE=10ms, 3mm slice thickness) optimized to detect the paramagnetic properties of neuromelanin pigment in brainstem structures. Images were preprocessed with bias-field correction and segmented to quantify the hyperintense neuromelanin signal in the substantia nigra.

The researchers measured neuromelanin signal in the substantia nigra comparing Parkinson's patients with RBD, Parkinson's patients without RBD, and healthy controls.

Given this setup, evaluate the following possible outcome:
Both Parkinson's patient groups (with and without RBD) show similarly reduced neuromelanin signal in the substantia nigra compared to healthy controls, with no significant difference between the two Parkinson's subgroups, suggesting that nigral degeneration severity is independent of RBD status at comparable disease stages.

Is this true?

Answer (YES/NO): NO